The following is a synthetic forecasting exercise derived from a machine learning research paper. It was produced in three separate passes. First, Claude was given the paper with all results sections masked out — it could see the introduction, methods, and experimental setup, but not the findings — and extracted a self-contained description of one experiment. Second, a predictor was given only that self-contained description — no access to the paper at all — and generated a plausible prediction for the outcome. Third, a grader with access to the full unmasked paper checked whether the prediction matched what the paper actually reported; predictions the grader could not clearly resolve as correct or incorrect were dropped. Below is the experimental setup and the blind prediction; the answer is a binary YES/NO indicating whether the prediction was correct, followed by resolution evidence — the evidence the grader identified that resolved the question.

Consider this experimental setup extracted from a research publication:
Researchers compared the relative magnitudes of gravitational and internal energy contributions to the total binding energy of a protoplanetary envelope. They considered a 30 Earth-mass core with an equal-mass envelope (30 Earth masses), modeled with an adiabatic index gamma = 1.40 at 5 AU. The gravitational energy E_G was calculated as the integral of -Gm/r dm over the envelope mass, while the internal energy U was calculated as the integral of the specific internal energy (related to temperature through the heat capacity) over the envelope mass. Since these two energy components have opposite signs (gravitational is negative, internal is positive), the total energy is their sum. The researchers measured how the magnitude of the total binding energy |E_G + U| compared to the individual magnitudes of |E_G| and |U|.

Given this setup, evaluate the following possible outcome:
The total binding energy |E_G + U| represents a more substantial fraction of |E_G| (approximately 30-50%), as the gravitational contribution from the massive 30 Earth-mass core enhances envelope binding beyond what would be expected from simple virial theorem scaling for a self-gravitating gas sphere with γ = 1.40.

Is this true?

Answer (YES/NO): YES